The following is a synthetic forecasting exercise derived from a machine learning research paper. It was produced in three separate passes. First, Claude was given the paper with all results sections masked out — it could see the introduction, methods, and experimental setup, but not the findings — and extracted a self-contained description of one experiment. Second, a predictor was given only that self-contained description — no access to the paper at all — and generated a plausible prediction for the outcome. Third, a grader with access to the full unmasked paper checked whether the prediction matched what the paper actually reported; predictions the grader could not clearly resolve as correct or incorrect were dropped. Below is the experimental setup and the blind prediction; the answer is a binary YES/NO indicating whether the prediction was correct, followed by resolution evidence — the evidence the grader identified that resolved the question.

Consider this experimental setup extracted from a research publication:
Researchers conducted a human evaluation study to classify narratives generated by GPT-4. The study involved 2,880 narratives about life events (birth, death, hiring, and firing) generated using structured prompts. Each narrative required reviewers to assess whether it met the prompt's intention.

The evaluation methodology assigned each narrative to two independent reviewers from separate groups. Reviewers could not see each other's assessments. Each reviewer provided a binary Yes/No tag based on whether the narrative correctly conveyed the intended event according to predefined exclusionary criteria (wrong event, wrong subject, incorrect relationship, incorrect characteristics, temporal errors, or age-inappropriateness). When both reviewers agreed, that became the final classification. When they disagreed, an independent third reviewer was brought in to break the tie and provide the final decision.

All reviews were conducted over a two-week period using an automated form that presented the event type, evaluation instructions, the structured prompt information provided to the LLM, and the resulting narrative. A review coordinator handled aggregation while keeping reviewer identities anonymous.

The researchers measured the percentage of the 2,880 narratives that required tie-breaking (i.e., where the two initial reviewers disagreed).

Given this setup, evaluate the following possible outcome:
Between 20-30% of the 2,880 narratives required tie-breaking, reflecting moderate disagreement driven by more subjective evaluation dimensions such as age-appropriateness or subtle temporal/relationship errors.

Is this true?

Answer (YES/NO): NO